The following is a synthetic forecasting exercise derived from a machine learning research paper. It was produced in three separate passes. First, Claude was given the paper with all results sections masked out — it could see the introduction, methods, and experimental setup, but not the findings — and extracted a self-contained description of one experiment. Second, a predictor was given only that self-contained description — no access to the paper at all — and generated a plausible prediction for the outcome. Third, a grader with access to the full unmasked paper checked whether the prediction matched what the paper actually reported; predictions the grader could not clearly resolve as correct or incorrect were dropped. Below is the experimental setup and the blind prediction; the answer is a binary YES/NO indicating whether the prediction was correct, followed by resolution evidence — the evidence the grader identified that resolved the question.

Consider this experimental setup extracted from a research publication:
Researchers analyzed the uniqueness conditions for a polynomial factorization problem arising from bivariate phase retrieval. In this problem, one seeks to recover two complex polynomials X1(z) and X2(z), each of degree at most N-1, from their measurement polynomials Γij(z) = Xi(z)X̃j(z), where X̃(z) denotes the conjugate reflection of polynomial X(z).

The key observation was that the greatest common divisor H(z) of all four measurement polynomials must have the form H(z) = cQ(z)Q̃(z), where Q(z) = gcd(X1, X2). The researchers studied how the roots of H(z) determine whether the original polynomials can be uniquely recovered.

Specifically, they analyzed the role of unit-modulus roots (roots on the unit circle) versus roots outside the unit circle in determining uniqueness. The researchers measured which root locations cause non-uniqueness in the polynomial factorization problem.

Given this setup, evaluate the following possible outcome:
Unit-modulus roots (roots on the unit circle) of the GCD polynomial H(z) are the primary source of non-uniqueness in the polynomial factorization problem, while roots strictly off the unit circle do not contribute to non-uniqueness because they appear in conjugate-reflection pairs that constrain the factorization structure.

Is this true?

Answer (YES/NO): NO